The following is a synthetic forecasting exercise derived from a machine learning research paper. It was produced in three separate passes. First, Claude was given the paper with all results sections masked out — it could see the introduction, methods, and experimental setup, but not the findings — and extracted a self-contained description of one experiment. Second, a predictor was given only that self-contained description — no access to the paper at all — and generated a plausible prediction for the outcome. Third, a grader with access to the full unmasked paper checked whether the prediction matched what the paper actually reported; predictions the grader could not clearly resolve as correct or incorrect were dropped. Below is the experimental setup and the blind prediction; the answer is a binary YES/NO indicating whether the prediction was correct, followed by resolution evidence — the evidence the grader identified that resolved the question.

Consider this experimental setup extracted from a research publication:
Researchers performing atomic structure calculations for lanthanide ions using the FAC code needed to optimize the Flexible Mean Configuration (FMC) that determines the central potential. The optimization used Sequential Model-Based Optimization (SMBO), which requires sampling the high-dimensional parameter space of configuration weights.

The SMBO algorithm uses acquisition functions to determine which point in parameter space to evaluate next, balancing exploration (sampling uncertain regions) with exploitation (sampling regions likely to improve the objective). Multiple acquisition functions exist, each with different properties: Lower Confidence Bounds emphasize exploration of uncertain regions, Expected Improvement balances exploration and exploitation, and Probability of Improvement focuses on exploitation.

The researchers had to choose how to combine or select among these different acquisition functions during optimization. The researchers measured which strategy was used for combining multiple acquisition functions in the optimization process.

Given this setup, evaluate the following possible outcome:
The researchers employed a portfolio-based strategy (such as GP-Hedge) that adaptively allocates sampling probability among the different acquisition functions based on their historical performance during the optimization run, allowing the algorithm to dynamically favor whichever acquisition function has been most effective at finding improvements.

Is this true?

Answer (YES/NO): YES